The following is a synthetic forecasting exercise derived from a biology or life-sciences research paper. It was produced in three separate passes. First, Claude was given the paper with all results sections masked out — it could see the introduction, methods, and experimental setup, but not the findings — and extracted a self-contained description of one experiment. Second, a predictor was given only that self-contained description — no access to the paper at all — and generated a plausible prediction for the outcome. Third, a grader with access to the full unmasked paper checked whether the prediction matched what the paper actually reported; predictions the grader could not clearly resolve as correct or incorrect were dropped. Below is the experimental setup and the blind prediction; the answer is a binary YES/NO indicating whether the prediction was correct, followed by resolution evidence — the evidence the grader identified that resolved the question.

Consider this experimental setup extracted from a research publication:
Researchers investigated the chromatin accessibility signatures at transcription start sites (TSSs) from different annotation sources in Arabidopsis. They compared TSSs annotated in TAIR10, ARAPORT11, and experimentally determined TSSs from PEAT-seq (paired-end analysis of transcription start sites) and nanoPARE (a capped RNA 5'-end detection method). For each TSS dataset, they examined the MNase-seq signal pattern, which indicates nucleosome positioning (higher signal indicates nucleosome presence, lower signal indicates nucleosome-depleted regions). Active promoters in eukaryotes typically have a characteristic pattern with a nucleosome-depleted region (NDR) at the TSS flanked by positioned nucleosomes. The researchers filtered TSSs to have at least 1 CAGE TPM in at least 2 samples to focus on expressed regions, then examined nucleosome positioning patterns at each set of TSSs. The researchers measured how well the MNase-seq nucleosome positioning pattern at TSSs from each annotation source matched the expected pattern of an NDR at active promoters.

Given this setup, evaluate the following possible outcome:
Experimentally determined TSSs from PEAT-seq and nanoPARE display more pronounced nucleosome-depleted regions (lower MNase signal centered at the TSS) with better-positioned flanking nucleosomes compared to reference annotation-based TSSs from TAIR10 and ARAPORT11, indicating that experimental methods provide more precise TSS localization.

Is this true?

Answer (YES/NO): NO